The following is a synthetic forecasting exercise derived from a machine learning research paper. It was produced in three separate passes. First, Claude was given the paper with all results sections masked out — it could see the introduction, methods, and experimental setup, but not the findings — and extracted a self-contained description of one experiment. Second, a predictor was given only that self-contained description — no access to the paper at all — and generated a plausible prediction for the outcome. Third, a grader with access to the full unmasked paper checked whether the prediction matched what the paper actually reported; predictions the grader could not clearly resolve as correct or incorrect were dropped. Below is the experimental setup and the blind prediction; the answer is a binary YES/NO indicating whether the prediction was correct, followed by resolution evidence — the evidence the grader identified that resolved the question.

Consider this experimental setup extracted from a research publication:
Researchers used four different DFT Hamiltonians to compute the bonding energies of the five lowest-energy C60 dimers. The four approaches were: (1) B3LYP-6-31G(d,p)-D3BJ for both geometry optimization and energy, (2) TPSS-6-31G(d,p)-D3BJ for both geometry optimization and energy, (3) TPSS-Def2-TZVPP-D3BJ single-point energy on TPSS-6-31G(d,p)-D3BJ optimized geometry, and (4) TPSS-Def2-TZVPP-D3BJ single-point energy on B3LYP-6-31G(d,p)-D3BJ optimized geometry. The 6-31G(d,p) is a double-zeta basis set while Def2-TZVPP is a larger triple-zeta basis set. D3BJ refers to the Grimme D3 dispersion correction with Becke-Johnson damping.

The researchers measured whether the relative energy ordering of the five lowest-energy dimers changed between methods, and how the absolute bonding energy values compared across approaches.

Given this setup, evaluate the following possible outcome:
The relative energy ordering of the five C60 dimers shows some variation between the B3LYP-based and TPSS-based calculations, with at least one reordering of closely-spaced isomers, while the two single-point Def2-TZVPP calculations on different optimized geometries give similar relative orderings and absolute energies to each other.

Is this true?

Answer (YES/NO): NO